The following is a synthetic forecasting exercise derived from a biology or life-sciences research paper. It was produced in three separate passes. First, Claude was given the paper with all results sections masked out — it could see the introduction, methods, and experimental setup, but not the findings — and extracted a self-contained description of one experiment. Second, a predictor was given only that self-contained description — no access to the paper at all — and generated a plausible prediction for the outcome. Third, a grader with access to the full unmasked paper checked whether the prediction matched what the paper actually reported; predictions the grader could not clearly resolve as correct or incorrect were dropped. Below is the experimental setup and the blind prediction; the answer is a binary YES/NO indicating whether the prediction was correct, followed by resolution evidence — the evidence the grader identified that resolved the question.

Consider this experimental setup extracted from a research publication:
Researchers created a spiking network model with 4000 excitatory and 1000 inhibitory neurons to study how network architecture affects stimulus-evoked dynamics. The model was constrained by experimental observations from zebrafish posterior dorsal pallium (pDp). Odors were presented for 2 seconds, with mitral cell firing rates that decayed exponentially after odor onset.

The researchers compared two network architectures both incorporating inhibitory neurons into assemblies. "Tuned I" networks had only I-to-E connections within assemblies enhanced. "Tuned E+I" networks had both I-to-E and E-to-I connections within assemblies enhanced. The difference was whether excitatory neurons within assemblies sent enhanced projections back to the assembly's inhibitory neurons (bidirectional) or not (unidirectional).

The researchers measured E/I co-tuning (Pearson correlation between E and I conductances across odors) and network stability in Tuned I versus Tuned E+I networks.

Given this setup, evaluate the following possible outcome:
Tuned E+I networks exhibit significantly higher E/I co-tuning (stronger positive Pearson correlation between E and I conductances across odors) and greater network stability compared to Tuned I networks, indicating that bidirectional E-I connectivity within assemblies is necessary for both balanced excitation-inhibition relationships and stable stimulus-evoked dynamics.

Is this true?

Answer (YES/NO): NO